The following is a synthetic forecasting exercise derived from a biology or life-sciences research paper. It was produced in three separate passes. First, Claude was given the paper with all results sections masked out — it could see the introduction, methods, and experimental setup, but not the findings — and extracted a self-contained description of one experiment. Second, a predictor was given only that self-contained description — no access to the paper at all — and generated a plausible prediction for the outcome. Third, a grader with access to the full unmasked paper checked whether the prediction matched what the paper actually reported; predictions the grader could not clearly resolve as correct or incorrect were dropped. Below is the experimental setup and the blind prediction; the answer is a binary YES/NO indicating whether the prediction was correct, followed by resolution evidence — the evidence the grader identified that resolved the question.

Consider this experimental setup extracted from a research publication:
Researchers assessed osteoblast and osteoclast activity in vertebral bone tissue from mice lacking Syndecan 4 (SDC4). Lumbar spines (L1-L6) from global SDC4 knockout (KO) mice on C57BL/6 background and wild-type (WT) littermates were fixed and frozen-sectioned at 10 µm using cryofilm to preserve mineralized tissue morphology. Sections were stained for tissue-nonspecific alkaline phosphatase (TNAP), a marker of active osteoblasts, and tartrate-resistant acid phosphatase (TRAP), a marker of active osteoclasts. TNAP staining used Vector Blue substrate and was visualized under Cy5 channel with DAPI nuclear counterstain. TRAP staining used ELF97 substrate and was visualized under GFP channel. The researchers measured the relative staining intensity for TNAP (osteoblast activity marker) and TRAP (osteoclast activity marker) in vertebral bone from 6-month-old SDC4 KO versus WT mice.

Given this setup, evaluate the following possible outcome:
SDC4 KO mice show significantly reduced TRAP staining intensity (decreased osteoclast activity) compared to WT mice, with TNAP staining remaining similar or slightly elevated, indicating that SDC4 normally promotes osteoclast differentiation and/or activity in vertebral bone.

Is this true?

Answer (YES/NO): NO